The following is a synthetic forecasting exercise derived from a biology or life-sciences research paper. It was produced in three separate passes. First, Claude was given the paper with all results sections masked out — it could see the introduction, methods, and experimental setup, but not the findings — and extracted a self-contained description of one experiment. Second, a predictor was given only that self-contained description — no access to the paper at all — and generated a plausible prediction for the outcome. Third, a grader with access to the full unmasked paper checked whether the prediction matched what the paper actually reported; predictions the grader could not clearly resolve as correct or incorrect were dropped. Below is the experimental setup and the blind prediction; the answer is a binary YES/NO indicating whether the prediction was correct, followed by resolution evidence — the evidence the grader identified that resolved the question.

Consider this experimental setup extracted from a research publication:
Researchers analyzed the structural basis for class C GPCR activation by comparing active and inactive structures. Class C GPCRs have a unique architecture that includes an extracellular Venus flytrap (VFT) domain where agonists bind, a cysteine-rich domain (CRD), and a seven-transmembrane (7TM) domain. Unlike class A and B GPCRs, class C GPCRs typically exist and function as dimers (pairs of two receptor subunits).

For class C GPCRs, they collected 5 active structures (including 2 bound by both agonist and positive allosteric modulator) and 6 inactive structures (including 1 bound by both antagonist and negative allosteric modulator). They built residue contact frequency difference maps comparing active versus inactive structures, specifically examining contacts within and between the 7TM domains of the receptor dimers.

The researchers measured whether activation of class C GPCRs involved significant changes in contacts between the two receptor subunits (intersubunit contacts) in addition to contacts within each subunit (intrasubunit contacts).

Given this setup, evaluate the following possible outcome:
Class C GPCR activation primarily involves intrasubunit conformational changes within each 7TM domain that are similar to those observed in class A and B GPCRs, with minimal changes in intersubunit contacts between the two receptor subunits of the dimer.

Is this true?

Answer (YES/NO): NO